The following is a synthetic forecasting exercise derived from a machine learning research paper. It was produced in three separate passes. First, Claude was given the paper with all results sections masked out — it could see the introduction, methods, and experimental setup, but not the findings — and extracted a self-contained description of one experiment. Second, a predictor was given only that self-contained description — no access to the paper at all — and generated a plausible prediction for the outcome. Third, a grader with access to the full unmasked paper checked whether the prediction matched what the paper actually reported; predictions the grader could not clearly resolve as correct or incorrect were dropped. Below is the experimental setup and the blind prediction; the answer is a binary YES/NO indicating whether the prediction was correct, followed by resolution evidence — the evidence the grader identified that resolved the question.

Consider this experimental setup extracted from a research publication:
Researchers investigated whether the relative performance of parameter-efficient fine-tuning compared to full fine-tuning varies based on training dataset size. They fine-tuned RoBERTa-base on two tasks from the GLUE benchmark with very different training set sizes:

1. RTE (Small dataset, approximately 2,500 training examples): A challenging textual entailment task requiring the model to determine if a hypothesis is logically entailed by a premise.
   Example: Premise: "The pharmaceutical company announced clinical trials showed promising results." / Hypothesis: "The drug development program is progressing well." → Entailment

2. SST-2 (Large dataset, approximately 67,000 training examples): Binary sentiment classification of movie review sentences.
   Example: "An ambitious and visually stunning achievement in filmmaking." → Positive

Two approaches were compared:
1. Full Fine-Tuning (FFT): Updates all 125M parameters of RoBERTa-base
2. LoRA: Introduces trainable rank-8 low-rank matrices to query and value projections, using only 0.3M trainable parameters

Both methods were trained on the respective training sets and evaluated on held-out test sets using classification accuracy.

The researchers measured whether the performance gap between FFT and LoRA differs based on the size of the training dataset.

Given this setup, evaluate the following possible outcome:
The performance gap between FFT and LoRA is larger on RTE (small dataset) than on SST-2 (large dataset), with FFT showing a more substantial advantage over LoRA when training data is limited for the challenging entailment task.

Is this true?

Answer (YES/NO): NO